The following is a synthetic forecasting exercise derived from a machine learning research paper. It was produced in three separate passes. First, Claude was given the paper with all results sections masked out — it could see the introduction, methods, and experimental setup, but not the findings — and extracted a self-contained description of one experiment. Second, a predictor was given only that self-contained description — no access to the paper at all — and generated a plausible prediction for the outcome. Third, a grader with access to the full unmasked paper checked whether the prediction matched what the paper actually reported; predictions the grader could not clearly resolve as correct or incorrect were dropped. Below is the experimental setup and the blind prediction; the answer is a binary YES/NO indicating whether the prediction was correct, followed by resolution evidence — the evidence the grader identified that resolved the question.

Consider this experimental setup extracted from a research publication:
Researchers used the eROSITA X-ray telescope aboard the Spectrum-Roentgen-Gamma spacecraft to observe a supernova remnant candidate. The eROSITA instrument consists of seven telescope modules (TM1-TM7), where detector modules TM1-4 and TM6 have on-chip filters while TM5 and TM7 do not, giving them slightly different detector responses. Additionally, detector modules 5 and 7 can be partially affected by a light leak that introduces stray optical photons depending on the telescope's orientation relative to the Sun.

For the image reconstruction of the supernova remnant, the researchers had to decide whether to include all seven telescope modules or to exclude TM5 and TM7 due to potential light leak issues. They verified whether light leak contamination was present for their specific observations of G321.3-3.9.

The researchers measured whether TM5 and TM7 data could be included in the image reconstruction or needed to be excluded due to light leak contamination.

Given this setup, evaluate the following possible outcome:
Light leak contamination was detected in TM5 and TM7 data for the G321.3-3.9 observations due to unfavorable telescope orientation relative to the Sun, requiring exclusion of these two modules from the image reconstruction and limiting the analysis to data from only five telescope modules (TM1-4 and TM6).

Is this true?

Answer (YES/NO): NO